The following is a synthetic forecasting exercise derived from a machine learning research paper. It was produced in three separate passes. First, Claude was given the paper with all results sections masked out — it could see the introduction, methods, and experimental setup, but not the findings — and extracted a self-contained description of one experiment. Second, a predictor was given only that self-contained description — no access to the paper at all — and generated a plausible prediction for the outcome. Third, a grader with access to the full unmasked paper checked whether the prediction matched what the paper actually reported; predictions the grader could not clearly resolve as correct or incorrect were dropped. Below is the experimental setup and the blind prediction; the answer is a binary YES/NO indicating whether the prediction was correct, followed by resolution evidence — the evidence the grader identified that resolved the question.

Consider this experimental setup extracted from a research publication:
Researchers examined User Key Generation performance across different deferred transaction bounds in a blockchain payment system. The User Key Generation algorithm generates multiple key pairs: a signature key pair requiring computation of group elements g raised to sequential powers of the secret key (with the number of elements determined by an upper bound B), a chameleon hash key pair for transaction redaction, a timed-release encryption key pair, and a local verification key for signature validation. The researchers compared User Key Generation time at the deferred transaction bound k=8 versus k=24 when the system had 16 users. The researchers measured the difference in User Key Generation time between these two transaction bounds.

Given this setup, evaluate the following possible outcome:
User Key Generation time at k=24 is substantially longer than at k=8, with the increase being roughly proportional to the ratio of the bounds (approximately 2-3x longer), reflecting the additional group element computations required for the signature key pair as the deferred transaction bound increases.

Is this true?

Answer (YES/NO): NO